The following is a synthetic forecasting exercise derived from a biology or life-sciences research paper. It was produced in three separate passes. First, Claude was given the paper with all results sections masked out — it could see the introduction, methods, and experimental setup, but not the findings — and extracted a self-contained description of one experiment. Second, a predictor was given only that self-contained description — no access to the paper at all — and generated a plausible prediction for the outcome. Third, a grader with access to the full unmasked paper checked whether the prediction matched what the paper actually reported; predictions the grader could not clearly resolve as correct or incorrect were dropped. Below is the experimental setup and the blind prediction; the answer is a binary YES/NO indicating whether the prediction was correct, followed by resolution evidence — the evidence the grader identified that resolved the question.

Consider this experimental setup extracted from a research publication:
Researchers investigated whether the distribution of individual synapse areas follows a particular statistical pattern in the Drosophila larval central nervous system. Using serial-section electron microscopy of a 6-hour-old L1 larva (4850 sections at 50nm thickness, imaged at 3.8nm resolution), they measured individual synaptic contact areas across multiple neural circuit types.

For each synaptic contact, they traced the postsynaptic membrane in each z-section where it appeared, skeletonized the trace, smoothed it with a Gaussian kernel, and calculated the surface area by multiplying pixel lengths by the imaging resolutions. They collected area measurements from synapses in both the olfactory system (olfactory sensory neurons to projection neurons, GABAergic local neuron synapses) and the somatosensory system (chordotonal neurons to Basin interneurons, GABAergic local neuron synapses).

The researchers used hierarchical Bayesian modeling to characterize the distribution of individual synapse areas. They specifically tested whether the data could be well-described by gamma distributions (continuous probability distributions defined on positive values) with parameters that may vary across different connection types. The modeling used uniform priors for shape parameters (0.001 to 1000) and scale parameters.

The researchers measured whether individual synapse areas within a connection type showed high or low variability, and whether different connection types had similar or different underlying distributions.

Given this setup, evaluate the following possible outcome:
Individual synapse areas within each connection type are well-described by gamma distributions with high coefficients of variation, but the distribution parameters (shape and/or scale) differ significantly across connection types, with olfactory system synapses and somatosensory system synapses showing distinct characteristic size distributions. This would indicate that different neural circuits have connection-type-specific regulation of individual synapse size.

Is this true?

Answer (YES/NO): NO